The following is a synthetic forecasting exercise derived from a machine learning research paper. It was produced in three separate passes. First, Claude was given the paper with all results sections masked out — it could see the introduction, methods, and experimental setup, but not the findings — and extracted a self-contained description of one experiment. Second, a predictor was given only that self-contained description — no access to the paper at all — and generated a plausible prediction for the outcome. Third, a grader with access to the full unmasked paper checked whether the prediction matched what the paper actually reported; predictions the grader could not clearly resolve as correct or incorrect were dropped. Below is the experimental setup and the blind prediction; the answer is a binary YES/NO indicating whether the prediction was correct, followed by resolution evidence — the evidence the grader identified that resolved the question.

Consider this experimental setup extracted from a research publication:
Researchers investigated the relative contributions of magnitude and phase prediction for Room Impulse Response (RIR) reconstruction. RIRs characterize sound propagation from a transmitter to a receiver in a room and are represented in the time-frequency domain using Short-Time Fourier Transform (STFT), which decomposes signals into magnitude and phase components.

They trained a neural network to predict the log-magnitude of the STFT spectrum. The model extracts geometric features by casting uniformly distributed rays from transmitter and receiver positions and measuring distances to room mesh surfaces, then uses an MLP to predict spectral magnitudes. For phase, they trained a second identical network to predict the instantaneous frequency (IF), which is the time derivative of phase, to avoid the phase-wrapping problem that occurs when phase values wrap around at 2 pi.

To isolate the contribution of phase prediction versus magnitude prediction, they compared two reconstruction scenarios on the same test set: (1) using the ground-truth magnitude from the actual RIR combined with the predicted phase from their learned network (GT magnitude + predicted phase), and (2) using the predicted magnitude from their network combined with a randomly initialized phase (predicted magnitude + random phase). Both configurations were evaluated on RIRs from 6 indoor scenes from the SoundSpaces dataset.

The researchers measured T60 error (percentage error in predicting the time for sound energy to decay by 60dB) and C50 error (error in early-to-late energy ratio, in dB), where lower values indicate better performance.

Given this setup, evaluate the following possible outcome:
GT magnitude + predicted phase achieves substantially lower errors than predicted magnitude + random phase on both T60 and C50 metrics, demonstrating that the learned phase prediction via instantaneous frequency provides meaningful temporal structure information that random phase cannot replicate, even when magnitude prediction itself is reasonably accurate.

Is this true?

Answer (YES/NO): NO